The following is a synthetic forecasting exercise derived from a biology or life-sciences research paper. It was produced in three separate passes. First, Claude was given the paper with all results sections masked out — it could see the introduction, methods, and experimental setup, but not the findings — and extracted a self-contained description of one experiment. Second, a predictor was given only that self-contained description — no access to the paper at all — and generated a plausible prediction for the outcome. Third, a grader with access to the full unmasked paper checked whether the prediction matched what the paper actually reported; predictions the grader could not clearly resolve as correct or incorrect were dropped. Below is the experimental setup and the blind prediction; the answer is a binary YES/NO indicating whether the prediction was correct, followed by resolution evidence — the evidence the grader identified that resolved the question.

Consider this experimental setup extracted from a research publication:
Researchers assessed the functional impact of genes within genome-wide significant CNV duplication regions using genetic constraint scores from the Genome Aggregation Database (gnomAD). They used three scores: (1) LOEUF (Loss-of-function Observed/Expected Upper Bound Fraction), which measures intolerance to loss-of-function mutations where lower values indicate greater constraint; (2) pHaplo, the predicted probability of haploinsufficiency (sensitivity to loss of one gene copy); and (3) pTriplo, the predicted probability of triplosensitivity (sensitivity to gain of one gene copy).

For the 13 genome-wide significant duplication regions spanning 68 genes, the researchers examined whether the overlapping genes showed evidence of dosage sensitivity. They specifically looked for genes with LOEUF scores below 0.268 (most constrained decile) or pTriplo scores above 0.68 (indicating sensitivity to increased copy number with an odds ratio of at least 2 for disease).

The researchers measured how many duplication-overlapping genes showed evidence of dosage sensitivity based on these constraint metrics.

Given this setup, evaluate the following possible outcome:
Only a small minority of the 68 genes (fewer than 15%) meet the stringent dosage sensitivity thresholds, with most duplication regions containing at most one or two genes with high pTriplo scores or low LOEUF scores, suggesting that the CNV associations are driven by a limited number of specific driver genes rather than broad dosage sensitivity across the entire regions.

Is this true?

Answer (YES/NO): NO